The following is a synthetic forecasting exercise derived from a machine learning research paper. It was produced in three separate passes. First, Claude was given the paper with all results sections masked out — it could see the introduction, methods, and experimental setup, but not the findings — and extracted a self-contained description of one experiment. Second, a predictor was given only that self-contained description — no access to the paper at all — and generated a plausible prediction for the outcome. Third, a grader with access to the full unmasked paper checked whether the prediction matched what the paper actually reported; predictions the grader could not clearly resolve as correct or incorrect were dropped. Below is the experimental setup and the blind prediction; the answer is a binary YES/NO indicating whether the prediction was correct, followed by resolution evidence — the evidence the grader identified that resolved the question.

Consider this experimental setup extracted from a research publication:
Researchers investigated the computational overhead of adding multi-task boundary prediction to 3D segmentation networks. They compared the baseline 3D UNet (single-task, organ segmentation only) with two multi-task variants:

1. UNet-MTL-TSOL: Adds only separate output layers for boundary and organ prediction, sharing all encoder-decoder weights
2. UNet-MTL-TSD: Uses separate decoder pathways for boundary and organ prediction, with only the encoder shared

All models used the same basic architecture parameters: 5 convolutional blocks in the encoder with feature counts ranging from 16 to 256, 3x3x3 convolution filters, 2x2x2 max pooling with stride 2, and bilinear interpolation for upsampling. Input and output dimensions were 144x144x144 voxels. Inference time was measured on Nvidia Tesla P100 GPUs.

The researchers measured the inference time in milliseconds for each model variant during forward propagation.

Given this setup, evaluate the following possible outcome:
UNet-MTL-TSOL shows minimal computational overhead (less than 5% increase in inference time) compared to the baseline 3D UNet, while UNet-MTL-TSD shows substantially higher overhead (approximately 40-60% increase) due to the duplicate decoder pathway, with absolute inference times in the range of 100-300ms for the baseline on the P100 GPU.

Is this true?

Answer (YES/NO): NO